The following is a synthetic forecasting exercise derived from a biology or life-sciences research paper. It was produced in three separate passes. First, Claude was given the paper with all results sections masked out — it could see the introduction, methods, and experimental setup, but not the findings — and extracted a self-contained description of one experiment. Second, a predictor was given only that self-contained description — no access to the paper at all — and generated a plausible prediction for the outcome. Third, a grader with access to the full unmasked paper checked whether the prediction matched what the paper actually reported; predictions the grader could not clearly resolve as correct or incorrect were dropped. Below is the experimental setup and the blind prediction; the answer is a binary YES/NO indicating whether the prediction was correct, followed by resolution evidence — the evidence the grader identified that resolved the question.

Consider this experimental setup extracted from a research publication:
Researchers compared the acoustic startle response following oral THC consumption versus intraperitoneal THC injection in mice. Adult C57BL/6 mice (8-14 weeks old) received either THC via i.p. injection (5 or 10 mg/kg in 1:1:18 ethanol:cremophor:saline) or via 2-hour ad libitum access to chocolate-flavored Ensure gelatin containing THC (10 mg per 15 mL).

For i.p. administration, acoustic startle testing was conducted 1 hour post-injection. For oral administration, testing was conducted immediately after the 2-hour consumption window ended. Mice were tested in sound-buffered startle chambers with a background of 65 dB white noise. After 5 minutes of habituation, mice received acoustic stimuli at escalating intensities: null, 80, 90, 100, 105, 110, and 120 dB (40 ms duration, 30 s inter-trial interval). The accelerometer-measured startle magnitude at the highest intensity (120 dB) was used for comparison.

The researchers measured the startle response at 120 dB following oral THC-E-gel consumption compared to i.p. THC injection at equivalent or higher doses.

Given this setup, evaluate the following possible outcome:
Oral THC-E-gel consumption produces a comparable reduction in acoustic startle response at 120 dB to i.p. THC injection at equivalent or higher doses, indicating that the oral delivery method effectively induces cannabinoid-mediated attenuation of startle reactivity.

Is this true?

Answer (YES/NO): NO